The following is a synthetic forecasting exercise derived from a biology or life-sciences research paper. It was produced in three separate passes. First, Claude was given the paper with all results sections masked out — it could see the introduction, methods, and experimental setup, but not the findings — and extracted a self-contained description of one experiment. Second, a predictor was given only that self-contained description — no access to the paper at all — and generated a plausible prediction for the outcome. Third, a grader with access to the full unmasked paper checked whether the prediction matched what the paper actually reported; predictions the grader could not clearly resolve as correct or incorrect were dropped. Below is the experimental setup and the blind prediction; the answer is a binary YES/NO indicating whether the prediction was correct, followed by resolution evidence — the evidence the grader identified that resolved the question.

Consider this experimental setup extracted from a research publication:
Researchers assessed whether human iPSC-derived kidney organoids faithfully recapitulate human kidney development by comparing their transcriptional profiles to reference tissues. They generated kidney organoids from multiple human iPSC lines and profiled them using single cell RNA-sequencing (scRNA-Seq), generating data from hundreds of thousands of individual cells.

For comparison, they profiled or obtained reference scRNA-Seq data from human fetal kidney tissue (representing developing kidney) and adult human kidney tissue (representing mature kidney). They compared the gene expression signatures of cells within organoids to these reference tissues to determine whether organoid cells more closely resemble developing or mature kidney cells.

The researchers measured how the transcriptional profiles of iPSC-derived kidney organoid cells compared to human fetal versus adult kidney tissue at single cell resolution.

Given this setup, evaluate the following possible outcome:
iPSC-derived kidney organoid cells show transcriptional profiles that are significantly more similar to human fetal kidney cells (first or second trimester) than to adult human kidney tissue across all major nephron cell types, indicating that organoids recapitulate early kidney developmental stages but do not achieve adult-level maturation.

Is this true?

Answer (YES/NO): YES